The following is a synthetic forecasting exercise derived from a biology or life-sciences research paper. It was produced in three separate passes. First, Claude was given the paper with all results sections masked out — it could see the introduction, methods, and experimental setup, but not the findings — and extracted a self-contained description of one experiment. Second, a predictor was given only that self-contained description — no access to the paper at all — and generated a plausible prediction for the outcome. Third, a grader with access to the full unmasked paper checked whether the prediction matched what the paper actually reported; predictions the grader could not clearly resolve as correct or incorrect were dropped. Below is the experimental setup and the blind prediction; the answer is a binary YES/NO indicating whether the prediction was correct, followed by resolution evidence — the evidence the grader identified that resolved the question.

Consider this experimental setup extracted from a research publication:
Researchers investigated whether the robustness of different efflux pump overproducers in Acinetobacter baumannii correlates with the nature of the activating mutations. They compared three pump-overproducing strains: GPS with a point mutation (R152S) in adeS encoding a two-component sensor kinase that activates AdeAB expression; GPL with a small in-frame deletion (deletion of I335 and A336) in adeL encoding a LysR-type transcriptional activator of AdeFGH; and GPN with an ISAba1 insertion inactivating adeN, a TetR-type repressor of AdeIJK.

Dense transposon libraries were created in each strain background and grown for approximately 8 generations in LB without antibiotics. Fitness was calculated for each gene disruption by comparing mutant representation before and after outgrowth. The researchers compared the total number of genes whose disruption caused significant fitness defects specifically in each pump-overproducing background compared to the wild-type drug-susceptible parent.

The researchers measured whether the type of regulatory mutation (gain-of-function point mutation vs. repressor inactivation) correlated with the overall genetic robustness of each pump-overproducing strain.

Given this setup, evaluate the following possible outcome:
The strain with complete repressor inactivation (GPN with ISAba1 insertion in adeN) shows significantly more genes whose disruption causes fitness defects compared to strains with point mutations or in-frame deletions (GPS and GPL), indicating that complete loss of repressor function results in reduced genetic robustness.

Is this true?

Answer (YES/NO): NO